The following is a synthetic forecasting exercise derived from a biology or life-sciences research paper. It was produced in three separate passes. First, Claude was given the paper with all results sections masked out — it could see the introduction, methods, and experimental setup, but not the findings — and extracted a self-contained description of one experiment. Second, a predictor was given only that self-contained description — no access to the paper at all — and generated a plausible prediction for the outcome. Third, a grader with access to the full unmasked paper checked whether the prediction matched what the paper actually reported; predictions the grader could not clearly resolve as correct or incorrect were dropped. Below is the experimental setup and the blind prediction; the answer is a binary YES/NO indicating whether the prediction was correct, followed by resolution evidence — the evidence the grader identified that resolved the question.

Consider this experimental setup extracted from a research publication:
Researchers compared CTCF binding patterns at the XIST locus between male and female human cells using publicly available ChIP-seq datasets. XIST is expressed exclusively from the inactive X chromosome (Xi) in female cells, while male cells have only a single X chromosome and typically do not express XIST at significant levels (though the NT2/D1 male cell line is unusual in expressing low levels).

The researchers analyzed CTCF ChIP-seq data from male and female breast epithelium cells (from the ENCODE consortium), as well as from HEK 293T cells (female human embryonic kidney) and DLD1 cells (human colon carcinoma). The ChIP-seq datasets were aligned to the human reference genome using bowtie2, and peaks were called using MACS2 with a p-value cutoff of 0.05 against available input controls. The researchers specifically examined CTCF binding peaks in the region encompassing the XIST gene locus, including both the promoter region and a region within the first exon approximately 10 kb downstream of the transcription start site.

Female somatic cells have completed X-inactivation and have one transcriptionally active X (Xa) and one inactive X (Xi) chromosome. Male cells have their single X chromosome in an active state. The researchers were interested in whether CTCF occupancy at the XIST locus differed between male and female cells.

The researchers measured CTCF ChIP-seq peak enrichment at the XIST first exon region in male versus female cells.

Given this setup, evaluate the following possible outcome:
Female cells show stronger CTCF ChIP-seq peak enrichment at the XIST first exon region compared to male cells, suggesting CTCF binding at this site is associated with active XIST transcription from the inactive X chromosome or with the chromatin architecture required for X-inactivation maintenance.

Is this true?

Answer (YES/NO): YES